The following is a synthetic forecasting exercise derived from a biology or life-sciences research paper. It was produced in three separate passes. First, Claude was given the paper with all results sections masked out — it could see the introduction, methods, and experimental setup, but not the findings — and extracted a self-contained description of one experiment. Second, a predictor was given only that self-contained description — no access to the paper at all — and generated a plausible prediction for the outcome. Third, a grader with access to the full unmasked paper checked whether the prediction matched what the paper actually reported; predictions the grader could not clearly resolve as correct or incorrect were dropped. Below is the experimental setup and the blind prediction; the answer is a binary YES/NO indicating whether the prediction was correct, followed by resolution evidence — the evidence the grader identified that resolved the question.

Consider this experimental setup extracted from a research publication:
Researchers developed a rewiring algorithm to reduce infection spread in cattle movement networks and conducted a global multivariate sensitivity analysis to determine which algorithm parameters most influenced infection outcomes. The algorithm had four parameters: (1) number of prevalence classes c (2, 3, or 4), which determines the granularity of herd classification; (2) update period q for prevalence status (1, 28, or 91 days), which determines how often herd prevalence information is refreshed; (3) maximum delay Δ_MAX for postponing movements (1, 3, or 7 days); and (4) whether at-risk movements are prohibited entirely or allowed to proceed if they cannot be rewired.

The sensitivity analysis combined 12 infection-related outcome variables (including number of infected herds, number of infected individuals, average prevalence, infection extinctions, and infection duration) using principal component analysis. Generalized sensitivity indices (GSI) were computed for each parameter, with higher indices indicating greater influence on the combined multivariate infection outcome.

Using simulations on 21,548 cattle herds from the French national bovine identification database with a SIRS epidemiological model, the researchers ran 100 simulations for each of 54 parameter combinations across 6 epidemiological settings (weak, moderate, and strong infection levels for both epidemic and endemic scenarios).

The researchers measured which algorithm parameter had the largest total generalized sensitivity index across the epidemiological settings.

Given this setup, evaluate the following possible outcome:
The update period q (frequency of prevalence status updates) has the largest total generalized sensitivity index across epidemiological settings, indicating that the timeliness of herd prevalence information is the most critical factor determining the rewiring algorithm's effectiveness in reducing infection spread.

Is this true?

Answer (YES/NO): NO